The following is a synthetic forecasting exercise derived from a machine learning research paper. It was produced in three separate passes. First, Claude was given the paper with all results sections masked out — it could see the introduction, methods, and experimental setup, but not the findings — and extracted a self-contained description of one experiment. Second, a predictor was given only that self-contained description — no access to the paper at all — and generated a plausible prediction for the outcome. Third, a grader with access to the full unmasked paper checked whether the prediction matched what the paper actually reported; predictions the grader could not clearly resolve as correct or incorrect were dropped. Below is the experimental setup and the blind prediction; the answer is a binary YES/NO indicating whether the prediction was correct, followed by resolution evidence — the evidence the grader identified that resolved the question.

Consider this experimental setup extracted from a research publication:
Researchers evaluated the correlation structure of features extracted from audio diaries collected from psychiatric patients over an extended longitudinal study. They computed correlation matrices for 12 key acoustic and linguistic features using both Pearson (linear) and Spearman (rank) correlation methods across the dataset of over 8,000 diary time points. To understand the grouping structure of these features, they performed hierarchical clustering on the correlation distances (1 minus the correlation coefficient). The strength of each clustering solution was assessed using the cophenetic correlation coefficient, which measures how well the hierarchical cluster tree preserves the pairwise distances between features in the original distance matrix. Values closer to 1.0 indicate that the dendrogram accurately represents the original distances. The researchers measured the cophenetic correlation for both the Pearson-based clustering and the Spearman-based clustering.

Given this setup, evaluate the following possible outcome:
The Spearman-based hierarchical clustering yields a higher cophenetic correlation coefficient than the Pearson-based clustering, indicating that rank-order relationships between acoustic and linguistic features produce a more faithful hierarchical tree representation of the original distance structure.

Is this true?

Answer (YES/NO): YES